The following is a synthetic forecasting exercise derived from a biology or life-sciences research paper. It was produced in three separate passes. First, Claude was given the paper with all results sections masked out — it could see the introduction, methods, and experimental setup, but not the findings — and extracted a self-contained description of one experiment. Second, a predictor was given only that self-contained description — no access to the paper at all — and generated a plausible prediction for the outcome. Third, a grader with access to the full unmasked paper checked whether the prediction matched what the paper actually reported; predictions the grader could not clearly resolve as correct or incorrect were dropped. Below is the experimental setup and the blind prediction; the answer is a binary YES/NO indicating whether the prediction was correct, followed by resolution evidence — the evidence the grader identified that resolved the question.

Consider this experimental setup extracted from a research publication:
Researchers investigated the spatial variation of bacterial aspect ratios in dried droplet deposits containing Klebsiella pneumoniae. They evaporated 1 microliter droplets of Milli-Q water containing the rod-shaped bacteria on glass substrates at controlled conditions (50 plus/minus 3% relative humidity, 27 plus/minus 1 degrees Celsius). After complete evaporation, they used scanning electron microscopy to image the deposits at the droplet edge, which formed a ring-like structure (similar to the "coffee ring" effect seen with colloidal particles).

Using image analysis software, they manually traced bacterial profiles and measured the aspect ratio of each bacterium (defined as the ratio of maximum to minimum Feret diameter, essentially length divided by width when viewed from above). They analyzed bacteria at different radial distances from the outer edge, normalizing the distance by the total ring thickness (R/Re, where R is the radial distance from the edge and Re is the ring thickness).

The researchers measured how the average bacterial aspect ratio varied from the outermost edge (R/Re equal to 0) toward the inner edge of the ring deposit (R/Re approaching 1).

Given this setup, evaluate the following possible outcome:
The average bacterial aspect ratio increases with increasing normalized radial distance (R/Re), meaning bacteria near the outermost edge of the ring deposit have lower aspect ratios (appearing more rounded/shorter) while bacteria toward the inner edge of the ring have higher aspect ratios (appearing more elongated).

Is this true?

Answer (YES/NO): NO